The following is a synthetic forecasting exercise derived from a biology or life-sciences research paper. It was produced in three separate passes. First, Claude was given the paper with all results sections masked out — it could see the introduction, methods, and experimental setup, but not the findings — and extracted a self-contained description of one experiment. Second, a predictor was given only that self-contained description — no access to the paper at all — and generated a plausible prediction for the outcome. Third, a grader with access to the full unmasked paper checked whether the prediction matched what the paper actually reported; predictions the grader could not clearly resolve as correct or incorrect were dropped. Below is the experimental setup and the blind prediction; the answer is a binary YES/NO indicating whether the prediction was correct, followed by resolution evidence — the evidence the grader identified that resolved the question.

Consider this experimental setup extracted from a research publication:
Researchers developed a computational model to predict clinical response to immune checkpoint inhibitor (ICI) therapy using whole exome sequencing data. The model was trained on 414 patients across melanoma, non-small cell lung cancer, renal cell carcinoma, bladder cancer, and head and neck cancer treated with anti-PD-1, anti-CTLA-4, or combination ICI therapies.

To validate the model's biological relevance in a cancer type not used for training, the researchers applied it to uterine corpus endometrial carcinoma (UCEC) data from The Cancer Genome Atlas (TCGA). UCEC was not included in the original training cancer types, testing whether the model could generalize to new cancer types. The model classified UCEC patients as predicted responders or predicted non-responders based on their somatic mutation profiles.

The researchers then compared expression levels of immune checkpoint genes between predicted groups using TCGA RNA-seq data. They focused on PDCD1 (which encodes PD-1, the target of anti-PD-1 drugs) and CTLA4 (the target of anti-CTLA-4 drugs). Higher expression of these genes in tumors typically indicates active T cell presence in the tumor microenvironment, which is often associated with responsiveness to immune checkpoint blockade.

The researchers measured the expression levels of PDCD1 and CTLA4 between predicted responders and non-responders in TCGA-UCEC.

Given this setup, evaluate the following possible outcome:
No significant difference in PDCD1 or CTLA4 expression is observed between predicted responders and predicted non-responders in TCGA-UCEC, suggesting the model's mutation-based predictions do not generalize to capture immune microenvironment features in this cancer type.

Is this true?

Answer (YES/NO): NO